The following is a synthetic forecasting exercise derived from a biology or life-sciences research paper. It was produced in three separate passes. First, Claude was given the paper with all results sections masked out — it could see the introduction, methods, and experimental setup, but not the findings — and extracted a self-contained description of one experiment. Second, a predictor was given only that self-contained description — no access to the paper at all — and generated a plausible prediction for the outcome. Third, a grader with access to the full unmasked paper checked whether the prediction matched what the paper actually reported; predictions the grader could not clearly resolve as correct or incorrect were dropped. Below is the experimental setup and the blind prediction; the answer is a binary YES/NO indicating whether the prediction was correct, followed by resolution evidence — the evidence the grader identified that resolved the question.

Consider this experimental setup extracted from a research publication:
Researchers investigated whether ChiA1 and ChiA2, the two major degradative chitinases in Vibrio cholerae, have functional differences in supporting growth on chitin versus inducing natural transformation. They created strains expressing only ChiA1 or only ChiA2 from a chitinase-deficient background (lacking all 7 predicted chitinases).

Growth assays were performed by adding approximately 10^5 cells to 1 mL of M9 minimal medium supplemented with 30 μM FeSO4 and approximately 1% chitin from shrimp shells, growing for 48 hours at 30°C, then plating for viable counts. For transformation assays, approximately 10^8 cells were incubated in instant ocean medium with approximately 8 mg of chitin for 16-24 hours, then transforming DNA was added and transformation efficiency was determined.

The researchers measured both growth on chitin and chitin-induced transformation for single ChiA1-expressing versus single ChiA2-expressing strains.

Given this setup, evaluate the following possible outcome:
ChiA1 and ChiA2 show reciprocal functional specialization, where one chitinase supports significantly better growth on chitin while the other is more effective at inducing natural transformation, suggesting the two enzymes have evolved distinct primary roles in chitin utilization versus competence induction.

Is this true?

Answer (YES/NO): NO